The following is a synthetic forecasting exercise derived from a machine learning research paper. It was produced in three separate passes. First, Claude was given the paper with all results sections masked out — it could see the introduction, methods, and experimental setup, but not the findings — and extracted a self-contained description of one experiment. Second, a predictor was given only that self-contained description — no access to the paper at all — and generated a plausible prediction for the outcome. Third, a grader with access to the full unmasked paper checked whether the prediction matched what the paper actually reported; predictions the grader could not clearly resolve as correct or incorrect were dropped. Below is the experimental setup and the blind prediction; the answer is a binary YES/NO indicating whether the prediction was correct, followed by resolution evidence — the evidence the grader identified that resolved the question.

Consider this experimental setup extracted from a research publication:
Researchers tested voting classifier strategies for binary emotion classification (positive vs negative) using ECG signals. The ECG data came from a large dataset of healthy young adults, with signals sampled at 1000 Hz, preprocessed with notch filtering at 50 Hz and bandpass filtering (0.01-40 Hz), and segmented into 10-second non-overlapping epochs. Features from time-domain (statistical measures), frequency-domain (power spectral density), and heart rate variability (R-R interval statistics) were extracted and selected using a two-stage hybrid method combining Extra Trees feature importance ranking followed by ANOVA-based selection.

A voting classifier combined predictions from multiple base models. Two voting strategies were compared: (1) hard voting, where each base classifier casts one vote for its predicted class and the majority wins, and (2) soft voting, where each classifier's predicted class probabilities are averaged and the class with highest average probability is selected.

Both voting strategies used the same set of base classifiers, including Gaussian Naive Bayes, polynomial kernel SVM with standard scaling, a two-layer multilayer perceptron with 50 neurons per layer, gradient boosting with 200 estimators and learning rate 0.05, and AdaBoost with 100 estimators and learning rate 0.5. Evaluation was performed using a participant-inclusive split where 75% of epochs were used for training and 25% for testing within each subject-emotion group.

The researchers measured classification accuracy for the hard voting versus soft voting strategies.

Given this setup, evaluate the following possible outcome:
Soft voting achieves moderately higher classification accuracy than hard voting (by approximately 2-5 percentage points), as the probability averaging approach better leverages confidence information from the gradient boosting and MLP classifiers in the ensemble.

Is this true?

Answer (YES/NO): YES